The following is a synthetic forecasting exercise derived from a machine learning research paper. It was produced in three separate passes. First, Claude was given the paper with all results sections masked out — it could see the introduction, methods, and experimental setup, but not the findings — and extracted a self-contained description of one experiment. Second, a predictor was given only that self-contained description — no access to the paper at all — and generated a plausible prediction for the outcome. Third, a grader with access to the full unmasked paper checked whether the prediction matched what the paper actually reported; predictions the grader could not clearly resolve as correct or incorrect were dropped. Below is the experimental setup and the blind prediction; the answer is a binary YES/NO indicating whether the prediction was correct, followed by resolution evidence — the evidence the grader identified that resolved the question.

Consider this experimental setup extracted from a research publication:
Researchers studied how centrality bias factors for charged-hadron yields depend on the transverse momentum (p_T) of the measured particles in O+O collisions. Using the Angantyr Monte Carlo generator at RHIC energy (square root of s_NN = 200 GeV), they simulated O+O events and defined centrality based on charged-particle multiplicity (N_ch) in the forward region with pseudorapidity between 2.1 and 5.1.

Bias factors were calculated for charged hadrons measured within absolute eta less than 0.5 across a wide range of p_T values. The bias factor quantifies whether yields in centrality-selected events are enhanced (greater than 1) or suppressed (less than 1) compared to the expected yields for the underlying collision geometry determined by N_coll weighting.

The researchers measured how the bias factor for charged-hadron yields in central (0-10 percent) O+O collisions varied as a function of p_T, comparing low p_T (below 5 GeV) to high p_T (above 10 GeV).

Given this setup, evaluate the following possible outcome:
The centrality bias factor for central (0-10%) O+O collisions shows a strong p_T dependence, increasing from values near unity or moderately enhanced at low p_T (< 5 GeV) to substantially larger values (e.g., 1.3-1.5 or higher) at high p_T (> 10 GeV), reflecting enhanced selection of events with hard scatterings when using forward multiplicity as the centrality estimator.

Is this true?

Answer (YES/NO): NO